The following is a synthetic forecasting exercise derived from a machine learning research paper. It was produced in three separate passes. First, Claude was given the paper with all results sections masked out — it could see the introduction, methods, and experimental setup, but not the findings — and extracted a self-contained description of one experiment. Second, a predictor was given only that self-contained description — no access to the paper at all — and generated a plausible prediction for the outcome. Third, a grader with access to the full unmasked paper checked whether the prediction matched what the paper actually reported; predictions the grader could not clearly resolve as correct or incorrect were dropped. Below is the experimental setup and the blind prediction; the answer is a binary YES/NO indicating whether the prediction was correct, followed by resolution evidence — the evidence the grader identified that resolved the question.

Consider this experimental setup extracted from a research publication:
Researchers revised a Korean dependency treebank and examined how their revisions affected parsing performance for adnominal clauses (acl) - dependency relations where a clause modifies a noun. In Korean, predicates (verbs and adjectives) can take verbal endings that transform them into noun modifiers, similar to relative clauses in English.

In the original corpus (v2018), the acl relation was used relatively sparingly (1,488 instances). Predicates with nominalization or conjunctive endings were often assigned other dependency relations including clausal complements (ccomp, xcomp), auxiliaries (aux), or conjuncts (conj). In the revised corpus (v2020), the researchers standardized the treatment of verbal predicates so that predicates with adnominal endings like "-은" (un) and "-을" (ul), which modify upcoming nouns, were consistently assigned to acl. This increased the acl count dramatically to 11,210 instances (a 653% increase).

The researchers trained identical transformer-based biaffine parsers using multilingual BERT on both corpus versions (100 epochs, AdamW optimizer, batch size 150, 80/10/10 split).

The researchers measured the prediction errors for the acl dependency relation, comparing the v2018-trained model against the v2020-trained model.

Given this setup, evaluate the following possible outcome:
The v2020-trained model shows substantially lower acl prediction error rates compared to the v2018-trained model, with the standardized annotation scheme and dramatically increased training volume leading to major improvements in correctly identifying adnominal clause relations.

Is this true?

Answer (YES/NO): YES